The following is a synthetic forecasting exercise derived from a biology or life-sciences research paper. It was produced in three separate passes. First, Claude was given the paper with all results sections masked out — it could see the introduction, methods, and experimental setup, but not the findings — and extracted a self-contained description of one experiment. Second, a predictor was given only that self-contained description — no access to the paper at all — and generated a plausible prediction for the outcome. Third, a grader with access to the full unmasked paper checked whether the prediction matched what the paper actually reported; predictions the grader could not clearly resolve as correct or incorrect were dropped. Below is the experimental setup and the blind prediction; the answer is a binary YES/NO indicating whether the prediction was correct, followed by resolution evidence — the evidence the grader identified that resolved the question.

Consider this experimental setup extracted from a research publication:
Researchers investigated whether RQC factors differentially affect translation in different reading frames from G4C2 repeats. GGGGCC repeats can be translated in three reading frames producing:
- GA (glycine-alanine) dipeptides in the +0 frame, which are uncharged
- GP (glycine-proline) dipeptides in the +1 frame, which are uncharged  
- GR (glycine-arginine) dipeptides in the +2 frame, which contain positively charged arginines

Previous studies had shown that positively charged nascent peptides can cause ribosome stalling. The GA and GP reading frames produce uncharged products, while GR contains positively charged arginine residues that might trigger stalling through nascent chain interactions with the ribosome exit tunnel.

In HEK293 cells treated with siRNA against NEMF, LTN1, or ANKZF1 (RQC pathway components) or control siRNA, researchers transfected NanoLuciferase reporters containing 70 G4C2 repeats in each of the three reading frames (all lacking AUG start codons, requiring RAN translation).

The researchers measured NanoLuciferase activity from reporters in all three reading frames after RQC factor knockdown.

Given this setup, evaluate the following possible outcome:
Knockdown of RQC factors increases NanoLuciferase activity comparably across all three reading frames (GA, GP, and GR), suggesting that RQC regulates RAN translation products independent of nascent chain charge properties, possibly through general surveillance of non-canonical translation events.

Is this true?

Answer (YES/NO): NO